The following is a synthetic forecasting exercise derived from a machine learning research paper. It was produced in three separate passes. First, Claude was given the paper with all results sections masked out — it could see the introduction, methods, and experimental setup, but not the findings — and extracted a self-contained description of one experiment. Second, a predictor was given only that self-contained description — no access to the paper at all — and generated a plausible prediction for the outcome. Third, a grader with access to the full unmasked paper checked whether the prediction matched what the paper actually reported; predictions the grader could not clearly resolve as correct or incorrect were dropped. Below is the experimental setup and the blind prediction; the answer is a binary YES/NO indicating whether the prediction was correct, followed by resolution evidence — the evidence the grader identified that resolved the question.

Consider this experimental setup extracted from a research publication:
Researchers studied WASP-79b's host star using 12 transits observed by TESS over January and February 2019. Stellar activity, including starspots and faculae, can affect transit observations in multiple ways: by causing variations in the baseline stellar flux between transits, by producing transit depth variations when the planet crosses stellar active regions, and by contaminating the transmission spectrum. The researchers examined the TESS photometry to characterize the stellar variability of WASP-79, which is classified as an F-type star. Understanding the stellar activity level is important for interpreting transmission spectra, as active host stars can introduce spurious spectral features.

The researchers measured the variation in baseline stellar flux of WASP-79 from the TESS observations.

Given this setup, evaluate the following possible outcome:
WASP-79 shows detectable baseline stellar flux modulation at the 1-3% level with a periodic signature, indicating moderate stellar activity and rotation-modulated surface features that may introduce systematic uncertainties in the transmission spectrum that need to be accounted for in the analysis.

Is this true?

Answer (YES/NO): NO